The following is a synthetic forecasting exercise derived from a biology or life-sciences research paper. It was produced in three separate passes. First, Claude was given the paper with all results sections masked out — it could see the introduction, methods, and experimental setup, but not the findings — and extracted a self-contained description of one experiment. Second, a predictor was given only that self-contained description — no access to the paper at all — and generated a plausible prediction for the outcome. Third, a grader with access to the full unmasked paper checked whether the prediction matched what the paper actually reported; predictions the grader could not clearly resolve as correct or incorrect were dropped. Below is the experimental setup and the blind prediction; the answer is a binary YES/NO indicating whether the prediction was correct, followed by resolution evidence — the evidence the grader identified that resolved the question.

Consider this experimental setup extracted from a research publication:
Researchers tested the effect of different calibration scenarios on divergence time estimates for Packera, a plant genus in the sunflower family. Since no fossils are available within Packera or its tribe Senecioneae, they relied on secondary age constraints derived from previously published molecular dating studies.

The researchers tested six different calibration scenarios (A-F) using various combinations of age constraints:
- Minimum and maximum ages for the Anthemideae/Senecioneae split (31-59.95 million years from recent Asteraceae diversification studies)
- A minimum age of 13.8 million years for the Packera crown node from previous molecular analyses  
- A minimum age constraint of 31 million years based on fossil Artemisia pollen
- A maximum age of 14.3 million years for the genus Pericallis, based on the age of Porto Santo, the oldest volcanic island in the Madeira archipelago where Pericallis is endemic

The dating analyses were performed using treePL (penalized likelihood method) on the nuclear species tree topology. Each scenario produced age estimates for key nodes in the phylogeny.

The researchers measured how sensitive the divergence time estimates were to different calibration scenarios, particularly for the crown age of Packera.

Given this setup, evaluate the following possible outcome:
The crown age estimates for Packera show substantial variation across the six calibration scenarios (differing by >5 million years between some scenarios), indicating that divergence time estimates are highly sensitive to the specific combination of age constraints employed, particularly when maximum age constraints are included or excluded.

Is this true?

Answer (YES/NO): YES